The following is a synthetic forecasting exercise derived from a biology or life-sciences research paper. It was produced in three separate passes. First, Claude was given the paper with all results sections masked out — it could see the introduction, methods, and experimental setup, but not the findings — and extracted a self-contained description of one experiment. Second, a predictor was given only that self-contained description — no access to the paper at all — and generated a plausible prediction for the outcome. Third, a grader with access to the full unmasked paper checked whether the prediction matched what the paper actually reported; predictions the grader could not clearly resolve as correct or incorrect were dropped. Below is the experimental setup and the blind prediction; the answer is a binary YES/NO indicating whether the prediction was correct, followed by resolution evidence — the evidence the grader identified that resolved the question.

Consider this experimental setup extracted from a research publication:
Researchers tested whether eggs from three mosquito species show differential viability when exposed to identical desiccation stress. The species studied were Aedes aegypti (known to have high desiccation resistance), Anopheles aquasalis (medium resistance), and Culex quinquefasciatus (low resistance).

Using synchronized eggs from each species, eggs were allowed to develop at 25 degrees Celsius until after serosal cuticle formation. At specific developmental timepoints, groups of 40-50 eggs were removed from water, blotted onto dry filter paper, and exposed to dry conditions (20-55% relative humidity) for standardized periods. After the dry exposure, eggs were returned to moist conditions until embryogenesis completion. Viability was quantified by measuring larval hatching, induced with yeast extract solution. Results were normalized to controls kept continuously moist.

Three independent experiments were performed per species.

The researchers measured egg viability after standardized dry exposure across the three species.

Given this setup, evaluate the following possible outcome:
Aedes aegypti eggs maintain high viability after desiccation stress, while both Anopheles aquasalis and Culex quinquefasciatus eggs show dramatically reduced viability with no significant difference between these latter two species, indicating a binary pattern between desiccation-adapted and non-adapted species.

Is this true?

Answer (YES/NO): NO